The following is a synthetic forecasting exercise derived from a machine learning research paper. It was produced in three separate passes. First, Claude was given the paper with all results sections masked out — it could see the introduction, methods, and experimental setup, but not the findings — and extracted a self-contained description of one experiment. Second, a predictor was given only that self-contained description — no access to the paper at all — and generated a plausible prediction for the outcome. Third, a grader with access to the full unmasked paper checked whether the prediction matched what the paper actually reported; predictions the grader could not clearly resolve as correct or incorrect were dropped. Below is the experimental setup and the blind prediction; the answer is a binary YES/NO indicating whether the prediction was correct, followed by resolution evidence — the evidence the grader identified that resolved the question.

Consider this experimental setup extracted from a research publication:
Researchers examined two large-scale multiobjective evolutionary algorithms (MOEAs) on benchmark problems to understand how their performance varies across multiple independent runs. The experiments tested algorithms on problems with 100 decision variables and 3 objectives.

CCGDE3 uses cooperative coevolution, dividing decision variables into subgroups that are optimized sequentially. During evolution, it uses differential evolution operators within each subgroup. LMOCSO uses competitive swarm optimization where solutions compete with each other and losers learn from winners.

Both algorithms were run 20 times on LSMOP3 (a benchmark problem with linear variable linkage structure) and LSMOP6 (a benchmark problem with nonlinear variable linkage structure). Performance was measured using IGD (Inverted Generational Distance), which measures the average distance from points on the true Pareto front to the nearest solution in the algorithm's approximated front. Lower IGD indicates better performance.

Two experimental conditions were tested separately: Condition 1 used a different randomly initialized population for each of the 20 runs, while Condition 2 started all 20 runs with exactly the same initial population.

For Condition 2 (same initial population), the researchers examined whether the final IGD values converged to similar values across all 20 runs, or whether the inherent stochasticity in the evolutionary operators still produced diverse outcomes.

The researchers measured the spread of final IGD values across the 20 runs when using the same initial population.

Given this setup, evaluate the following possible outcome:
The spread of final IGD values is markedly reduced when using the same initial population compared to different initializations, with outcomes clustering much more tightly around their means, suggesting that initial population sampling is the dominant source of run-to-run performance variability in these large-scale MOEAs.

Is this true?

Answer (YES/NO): NO